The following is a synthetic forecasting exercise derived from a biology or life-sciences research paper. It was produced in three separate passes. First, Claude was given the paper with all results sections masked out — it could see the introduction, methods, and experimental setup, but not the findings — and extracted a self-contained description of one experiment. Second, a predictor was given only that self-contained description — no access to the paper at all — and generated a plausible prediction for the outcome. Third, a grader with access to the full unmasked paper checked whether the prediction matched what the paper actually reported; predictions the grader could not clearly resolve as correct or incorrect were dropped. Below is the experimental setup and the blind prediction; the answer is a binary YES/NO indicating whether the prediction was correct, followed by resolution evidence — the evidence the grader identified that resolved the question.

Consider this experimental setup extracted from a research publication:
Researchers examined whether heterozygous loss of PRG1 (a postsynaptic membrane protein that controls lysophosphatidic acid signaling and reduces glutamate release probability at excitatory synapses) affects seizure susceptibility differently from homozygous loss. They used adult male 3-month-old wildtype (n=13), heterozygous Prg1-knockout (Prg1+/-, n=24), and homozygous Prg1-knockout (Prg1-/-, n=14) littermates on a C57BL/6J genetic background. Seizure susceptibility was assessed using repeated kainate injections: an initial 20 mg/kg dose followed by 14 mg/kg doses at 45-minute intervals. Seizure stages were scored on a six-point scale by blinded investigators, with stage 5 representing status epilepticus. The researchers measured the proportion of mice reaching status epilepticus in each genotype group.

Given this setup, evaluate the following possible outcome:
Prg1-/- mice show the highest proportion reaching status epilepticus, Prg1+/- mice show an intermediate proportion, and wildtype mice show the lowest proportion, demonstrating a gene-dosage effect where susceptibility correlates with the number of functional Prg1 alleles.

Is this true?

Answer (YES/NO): NO